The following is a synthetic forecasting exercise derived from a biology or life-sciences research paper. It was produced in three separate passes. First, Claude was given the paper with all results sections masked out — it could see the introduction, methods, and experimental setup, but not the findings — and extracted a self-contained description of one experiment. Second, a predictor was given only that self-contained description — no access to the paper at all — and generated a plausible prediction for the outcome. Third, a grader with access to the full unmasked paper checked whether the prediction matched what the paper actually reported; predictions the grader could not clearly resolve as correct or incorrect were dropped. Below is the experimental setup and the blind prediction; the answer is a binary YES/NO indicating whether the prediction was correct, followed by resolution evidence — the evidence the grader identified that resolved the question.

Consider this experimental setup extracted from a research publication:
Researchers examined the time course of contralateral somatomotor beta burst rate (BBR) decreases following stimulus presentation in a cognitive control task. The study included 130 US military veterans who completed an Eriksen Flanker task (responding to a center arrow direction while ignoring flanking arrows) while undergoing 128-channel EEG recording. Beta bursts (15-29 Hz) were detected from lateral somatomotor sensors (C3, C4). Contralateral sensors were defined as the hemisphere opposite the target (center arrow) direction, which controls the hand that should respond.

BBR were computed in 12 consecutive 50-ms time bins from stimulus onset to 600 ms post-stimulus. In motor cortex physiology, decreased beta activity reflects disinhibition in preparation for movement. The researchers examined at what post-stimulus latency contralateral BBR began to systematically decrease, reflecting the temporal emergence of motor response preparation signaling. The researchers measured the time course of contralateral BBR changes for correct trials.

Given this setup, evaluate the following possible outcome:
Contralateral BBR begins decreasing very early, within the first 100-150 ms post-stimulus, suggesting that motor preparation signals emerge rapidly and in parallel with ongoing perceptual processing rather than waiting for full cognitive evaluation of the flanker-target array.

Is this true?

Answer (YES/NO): NO